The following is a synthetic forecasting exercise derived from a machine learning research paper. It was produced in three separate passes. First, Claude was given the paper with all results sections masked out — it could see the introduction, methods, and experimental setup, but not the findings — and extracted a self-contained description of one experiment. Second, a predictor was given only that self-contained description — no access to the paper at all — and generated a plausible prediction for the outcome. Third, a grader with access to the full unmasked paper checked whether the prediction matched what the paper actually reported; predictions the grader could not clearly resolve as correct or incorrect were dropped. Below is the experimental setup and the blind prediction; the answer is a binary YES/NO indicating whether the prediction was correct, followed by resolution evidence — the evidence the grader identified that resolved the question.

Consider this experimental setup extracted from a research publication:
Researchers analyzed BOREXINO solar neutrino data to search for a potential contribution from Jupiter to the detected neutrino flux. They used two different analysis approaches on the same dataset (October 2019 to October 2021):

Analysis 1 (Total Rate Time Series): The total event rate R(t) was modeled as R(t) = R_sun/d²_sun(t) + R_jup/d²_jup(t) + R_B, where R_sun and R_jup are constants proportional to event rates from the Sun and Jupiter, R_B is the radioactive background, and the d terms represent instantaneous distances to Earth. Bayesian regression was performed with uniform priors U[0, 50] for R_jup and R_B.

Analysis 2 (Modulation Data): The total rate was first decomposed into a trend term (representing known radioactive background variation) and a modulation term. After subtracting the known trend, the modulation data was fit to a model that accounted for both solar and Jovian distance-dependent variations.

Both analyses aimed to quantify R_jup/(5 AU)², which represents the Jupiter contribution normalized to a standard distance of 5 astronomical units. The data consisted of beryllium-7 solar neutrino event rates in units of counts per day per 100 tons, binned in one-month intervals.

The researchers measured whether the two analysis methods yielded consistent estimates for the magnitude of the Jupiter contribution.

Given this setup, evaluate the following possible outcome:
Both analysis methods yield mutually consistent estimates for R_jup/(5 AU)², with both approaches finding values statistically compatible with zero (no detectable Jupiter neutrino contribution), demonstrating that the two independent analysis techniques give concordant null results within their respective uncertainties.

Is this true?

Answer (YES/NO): NO